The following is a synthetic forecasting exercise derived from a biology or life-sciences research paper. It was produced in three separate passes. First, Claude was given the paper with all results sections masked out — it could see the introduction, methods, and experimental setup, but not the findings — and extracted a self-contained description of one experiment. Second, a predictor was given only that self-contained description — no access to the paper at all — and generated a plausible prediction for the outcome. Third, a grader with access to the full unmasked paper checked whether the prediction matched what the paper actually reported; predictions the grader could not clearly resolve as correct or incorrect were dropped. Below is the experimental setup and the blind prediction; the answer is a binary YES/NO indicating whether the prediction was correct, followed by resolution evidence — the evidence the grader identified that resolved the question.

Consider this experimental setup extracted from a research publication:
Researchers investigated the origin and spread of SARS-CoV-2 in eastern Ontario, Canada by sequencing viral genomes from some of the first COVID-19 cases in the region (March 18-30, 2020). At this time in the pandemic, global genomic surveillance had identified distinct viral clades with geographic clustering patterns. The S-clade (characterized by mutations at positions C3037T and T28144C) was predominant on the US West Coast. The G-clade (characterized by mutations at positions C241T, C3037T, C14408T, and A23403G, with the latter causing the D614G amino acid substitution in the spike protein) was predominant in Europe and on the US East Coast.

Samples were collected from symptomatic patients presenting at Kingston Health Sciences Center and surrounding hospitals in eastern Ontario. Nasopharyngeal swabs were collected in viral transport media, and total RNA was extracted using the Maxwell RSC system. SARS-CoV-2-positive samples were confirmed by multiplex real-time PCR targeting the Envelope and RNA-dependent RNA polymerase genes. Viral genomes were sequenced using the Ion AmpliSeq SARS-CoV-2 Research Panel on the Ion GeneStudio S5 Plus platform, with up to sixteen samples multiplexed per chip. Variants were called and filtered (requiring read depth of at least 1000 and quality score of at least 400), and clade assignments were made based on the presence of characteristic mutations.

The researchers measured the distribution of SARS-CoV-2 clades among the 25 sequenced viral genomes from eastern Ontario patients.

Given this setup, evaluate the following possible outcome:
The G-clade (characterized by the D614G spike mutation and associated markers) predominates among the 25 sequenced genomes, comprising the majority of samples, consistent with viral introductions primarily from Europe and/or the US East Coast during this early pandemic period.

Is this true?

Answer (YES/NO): YES